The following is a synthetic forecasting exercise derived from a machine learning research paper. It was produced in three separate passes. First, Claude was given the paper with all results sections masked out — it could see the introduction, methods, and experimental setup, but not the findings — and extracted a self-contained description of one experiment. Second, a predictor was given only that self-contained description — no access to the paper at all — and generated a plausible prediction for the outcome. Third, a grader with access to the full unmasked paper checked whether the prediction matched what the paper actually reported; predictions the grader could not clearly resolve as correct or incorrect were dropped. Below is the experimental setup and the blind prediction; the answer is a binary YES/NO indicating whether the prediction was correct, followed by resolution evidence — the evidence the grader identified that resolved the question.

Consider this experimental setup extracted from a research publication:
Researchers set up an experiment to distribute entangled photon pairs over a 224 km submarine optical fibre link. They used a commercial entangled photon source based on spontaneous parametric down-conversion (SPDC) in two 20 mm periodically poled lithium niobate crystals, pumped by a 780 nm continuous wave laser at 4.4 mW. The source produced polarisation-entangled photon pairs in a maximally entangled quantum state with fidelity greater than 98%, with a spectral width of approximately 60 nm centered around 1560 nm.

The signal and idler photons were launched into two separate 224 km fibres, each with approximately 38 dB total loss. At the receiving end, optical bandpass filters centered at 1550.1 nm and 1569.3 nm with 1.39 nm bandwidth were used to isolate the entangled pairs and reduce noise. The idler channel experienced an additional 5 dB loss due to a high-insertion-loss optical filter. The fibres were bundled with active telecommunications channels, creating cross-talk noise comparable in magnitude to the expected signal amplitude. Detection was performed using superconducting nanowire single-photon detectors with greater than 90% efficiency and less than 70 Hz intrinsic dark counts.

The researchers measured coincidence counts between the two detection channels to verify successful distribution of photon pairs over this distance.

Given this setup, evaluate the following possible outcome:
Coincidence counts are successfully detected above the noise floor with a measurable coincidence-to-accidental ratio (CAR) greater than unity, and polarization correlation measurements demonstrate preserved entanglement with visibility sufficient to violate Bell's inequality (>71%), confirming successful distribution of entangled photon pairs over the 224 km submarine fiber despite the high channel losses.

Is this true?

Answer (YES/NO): NO